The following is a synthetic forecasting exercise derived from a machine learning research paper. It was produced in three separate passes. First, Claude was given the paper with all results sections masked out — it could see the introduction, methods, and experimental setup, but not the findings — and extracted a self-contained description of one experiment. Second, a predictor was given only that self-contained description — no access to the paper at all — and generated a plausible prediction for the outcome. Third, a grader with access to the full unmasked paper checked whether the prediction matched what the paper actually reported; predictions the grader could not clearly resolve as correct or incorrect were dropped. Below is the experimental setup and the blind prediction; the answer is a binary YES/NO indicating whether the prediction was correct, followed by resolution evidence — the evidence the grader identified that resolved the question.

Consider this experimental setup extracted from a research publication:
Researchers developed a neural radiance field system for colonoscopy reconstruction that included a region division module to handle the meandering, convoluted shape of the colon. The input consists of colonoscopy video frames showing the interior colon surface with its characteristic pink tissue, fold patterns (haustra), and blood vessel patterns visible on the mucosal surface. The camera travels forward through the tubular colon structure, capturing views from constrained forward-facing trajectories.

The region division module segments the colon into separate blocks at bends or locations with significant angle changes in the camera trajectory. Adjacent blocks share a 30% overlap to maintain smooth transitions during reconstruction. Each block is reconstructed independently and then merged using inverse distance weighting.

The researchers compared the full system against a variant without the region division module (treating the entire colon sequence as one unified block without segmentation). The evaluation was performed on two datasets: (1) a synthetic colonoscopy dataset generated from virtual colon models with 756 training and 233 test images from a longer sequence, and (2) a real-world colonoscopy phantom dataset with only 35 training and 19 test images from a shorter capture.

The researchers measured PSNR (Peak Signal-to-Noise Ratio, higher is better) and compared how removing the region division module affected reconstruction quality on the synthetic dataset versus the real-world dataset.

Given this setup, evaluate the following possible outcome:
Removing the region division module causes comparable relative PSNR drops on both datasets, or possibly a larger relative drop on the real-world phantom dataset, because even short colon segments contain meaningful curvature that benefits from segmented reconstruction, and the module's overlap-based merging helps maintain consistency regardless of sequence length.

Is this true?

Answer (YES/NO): NO